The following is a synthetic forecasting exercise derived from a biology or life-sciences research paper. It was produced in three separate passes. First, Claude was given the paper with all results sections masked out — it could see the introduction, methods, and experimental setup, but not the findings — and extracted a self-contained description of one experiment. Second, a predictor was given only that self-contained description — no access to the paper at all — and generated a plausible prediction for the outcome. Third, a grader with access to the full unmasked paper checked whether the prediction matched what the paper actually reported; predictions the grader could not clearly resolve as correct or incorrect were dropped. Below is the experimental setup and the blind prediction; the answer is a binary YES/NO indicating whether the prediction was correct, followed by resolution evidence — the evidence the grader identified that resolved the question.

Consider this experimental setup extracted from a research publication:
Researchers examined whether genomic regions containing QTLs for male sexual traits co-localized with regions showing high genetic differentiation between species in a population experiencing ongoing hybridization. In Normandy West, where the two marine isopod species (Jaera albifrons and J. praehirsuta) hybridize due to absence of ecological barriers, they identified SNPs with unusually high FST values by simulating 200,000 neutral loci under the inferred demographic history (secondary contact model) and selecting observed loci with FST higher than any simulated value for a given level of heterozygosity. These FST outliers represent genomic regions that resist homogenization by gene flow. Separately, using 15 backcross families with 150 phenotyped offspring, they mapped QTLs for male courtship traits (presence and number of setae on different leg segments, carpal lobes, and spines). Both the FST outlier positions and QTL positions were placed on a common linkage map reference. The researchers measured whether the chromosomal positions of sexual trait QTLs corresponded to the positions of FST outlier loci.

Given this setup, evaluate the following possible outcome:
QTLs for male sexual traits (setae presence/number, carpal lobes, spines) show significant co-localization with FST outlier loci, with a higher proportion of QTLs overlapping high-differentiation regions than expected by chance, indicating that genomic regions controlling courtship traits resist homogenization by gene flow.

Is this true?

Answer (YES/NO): YES